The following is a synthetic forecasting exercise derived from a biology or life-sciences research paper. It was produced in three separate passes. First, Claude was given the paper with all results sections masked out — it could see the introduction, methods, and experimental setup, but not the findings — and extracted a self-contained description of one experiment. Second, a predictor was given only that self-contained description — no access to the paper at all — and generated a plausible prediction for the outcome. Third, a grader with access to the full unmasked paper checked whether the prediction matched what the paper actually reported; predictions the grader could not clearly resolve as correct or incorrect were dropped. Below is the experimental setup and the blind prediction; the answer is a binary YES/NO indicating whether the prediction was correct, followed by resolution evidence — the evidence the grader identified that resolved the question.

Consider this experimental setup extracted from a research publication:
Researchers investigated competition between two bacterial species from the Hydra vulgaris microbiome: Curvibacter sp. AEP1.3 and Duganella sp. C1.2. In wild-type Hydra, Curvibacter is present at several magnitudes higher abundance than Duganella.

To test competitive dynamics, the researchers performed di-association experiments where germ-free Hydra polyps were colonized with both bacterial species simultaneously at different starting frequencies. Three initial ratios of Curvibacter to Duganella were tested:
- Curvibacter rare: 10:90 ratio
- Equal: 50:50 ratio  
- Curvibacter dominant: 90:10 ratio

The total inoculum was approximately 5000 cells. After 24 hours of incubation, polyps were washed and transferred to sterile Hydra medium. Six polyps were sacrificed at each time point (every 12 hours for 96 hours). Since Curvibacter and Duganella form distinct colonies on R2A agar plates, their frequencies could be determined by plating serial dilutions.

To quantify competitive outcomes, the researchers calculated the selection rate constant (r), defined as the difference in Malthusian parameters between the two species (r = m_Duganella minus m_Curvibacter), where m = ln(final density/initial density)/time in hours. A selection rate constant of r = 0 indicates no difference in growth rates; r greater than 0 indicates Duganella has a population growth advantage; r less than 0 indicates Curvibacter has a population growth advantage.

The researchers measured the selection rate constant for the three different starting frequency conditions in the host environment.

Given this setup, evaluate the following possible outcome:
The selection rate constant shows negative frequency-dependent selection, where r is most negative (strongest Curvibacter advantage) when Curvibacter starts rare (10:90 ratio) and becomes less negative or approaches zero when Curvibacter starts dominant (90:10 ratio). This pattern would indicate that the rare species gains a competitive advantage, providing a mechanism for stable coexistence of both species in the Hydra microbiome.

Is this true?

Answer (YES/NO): NO